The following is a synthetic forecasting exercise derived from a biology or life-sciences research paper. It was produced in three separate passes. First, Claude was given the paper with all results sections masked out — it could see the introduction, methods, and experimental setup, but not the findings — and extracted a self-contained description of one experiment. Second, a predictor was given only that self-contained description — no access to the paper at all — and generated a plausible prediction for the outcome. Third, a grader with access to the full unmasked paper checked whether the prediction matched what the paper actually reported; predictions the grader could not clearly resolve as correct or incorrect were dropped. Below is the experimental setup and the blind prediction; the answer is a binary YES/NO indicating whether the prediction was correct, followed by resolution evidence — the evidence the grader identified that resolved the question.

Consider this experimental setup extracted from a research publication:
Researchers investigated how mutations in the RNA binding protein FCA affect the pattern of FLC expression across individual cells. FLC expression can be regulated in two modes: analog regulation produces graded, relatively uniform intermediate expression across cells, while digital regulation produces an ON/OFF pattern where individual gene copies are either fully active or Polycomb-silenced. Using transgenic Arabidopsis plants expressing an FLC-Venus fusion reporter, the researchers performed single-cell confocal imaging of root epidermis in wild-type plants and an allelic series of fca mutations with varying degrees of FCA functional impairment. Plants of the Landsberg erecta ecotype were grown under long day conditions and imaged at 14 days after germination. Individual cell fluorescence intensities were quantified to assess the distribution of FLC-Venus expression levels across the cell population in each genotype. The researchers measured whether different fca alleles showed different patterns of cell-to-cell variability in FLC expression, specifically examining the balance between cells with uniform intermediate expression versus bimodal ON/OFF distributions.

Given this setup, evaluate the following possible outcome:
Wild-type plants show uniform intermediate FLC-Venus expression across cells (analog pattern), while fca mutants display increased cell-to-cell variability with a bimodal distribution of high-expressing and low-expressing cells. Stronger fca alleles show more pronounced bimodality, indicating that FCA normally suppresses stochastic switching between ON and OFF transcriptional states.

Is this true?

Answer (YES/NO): NO